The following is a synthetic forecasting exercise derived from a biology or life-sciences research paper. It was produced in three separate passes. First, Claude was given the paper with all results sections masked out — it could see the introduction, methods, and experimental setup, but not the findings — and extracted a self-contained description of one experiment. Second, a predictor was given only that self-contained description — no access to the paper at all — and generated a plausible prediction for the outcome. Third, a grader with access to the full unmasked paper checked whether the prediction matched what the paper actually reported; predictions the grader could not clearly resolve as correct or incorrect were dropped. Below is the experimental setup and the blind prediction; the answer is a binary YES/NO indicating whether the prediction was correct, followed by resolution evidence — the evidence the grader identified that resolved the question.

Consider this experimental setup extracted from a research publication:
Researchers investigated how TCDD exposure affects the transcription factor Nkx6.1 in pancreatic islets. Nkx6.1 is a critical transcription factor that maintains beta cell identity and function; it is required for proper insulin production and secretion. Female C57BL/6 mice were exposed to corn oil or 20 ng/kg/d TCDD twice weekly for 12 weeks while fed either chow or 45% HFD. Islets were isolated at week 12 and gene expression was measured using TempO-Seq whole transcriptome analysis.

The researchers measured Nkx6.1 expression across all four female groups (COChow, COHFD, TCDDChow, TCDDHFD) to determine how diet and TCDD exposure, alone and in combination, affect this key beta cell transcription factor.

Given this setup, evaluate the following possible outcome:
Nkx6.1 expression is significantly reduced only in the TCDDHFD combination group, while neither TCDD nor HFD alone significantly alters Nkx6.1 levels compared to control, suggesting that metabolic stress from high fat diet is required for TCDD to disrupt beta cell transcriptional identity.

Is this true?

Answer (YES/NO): NO